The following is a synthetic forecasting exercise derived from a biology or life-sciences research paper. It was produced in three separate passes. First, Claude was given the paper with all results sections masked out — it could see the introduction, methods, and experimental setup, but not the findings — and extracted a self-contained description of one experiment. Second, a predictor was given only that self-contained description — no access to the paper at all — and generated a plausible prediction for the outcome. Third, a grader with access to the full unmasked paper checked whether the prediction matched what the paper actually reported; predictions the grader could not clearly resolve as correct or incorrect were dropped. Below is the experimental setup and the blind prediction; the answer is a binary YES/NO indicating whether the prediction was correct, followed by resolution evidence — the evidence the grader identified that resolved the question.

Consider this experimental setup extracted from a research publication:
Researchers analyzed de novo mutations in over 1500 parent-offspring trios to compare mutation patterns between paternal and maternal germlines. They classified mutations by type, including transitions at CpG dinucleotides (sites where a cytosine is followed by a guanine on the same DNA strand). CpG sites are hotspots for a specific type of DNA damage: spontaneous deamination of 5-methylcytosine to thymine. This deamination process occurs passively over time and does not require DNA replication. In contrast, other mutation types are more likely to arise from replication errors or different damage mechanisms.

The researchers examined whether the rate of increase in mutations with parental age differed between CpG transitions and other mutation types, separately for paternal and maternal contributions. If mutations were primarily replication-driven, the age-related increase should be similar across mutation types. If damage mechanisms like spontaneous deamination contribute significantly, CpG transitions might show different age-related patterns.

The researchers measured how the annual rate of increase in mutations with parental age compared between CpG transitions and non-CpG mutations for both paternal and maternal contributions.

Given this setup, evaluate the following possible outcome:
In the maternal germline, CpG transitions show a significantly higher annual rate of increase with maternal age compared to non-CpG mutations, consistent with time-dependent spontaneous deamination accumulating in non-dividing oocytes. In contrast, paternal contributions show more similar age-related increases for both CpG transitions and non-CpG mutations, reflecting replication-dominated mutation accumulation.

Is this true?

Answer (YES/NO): NO